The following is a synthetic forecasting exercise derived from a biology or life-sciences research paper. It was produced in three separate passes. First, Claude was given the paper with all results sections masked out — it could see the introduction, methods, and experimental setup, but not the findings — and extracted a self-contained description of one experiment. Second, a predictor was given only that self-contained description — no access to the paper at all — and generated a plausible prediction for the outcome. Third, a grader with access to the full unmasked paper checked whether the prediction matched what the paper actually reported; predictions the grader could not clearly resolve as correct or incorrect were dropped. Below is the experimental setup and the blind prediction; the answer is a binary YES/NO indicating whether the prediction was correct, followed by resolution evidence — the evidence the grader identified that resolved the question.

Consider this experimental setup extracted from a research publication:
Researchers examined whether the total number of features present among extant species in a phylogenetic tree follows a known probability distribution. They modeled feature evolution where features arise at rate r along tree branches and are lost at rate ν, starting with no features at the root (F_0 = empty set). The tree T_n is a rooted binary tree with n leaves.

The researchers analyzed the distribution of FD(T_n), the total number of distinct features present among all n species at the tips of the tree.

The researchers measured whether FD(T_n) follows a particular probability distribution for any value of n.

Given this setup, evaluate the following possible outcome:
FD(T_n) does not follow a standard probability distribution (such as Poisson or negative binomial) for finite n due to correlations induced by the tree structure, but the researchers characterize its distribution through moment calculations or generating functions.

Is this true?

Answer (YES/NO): NO